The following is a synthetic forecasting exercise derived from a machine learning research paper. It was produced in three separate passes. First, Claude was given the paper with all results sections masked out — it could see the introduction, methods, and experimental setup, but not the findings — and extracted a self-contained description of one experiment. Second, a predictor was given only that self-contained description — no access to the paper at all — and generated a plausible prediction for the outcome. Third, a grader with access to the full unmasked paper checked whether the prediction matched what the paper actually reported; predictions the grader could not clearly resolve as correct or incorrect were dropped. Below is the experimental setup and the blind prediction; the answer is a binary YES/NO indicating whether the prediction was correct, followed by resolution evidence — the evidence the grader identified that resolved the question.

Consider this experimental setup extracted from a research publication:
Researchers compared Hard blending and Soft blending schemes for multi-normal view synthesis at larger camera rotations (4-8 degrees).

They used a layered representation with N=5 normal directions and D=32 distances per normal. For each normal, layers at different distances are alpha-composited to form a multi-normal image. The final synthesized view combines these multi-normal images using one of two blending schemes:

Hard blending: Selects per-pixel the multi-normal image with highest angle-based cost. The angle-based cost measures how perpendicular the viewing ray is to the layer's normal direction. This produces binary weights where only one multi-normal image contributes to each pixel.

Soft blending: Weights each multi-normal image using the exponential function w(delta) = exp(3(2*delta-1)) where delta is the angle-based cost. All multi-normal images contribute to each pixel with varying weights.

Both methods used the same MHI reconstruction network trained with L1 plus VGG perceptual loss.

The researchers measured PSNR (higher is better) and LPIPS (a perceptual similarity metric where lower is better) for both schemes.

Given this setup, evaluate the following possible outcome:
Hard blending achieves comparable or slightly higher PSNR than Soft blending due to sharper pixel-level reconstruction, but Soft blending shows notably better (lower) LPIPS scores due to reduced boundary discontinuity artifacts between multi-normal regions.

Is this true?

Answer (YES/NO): NO